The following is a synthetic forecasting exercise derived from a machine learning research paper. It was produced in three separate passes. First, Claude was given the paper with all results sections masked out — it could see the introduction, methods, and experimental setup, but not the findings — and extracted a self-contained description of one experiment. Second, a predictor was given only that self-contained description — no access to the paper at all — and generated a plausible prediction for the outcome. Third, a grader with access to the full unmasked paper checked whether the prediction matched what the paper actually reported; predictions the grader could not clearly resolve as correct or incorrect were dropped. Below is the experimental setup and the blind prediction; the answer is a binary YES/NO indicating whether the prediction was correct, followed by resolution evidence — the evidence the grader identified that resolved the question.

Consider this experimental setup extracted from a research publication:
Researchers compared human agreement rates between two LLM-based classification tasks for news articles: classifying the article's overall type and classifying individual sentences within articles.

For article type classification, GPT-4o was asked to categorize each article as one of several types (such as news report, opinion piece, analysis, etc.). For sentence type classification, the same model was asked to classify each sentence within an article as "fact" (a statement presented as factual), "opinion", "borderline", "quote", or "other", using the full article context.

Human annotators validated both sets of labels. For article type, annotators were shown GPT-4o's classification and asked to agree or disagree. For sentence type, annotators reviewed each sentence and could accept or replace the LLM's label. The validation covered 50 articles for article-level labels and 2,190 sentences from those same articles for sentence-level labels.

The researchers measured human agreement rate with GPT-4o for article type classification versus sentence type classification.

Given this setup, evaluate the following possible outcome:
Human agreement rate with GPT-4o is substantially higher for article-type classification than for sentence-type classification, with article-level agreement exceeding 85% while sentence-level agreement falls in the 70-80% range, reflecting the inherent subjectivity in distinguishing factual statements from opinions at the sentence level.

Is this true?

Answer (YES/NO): NO